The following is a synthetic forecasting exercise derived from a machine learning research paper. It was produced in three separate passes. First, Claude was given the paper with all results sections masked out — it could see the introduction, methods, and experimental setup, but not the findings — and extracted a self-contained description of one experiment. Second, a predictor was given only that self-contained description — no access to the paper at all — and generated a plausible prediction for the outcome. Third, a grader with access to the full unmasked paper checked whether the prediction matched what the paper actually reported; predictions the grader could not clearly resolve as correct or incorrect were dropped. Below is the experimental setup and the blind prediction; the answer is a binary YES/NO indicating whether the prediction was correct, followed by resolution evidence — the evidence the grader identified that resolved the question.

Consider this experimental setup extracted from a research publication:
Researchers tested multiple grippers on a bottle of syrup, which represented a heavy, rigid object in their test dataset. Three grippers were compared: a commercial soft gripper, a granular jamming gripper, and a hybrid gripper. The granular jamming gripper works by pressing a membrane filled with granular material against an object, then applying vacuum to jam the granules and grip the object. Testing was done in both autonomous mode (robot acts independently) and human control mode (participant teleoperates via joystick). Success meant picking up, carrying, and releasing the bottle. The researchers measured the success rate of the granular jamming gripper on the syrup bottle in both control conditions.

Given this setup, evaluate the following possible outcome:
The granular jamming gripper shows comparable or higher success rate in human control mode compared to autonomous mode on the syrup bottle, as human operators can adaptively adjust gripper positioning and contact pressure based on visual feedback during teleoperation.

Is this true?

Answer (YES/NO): NO